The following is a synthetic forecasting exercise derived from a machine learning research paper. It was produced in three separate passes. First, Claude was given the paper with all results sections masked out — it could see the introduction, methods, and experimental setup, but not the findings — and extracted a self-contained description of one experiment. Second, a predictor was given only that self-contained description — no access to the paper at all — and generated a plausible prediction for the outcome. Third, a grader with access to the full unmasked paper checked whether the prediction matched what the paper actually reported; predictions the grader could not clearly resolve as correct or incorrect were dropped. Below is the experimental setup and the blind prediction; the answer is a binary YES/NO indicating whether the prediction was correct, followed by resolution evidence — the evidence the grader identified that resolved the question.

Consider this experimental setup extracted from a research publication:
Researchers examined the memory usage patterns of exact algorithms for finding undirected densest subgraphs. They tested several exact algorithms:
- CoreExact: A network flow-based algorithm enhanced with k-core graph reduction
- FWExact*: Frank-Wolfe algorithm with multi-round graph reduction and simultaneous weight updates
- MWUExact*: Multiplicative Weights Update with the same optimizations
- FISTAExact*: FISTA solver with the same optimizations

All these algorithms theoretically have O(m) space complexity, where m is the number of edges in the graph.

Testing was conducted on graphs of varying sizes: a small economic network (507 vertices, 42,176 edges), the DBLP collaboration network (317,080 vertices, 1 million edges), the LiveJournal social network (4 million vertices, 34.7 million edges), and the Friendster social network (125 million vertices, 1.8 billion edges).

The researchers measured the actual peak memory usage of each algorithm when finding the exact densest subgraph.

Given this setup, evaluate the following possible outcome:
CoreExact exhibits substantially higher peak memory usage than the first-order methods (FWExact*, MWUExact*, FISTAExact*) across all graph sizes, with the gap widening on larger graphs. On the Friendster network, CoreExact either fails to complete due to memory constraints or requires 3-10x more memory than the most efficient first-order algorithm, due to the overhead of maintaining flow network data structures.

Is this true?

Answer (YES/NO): NO